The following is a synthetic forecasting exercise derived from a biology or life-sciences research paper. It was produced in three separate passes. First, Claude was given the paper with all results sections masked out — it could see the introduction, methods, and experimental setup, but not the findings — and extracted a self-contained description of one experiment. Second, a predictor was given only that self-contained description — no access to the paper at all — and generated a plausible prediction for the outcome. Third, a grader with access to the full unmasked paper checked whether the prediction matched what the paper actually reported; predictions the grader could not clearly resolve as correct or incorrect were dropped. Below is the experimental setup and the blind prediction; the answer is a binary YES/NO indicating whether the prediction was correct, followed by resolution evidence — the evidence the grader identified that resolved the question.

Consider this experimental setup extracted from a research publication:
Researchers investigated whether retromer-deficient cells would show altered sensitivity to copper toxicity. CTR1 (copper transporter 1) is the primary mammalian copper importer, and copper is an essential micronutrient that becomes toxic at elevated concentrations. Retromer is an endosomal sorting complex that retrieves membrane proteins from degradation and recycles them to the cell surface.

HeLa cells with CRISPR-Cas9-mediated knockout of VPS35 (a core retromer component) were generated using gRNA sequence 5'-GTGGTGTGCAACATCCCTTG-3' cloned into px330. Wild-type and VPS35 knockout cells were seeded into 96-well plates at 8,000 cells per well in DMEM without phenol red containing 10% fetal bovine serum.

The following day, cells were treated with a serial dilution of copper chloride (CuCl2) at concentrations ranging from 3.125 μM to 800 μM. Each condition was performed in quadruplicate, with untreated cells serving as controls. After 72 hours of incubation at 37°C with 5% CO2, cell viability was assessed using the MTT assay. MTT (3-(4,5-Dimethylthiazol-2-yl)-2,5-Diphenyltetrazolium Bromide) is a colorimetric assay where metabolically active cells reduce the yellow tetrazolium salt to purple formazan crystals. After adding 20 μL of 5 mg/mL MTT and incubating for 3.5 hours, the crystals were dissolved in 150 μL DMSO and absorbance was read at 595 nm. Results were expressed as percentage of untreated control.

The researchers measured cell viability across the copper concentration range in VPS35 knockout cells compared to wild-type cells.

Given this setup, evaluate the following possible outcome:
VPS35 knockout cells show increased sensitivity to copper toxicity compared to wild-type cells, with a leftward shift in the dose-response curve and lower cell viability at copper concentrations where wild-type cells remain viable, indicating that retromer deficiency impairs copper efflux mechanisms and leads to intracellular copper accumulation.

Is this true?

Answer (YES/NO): NO